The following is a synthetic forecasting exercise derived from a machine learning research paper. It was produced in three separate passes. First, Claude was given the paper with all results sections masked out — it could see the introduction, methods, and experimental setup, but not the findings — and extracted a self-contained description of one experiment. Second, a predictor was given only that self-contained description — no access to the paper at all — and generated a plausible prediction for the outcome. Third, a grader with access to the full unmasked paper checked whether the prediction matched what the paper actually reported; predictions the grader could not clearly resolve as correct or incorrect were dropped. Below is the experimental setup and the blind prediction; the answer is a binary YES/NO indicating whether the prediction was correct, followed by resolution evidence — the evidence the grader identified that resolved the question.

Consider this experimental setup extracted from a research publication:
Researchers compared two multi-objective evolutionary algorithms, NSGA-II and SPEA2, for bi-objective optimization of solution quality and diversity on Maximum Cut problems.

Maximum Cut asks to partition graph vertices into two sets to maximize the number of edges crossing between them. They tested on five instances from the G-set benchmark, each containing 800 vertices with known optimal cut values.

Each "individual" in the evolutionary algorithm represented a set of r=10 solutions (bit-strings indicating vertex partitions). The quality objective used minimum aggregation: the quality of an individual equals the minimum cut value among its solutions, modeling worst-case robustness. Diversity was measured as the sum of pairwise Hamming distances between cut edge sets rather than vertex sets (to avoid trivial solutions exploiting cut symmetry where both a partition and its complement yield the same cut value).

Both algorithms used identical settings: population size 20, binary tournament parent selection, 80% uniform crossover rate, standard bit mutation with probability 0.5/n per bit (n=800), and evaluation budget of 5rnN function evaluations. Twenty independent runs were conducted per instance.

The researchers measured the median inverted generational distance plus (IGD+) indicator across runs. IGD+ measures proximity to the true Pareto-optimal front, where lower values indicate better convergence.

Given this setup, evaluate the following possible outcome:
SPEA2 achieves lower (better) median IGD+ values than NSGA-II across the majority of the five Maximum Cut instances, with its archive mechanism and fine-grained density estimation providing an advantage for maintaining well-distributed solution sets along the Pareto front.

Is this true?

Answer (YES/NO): NO